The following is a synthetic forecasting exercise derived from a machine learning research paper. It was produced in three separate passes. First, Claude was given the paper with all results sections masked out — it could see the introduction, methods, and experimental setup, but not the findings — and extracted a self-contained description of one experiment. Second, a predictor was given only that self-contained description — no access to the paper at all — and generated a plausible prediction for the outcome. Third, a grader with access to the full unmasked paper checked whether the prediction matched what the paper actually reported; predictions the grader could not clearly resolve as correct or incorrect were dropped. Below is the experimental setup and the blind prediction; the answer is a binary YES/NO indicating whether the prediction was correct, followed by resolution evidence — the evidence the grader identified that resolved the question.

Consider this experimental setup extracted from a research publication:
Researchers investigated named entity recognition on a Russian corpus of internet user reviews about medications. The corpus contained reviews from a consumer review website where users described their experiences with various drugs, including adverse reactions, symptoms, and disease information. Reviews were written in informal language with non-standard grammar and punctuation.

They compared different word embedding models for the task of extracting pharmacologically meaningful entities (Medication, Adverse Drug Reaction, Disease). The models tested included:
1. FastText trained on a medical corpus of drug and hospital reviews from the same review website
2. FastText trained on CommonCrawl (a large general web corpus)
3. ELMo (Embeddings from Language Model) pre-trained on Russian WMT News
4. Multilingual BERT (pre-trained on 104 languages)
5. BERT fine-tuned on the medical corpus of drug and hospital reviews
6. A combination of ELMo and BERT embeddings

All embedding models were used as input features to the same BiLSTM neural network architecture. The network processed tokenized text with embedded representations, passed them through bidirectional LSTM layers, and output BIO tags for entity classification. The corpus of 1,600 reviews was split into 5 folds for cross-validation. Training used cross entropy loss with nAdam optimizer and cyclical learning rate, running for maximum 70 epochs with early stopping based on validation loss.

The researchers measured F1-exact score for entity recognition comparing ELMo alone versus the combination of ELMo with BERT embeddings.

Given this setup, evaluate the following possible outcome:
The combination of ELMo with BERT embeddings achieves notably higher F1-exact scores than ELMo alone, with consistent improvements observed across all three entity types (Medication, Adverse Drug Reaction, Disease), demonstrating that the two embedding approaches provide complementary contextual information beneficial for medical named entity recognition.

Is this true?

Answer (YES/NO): NO